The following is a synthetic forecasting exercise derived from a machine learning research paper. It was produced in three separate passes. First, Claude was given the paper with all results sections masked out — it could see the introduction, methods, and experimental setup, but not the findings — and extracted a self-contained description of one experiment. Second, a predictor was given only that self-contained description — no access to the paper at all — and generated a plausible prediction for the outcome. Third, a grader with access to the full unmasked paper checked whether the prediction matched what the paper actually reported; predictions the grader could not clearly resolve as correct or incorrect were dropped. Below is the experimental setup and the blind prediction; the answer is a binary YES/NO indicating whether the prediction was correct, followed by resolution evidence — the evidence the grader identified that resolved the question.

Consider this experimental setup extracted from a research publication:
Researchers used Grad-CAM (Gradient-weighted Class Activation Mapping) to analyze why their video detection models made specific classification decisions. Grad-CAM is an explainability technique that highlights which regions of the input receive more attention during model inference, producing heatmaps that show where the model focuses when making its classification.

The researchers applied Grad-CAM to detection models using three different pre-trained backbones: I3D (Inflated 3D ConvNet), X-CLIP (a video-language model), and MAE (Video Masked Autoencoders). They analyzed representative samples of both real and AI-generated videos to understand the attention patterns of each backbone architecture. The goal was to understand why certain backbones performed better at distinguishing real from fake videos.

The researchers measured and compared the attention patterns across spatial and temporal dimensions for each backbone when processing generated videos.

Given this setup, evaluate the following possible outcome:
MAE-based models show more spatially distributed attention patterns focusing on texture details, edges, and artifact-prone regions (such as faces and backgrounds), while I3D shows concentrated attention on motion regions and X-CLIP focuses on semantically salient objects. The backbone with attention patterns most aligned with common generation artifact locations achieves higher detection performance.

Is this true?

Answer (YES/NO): NO